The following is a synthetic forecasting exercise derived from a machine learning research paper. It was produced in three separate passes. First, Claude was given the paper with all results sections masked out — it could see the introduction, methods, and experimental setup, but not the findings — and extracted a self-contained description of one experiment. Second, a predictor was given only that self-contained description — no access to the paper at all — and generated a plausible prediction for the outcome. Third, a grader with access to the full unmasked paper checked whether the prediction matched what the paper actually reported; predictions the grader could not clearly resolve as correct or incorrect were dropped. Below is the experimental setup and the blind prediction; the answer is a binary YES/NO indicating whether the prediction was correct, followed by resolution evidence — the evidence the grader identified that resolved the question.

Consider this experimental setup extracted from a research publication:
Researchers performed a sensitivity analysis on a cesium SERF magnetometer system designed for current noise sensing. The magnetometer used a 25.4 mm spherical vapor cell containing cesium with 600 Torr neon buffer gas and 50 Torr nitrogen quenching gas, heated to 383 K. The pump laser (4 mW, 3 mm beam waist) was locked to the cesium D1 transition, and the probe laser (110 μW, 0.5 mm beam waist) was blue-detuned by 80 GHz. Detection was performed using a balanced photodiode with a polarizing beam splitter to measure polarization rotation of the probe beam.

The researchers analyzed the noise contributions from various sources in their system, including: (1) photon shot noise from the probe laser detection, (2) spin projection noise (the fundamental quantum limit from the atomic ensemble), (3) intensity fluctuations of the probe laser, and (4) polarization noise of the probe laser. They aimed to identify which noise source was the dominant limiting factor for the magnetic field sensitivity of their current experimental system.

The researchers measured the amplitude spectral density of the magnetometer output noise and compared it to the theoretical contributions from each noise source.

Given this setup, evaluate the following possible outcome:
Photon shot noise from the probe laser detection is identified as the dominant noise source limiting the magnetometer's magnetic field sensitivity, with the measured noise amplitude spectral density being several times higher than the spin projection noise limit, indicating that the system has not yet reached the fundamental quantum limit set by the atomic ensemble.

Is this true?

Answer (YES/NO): NO